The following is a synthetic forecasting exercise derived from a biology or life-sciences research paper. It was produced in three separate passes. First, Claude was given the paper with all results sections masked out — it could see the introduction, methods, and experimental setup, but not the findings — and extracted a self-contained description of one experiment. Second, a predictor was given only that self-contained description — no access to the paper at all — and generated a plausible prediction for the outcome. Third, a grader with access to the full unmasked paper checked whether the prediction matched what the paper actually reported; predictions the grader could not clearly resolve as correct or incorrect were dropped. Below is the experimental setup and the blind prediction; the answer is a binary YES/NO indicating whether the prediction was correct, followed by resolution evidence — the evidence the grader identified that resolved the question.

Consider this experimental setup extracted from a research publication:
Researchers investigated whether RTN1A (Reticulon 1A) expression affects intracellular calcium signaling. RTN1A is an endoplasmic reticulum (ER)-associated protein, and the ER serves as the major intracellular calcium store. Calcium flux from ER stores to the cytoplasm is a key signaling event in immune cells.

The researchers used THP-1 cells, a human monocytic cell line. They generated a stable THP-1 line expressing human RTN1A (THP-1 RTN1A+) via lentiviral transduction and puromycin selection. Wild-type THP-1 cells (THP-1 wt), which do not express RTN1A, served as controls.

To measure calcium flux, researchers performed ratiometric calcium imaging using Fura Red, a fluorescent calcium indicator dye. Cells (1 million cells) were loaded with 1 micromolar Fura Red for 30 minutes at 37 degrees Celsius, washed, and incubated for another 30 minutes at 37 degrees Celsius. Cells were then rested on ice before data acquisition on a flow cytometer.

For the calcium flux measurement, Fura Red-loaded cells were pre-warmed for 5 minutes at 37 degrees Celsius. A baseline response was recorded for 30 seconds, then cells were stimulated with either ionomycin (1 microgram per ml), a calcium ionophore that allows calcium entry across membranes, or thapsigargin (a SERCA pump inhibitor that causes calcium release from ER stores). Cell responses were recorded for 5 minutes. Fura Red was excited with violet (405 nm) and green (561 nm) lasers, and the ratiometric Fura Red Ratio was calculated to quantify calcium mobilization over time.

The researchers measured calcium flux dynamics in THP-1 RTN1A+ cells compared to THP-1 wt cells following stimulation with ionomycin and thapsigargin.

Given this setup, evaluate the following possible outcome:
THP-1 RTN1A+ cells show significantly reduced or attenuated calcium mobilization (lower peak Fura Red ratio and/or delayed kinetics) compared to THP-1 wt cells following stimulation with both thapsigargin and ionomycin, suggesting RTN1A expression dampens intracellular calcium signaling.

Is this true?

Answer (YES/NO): YES